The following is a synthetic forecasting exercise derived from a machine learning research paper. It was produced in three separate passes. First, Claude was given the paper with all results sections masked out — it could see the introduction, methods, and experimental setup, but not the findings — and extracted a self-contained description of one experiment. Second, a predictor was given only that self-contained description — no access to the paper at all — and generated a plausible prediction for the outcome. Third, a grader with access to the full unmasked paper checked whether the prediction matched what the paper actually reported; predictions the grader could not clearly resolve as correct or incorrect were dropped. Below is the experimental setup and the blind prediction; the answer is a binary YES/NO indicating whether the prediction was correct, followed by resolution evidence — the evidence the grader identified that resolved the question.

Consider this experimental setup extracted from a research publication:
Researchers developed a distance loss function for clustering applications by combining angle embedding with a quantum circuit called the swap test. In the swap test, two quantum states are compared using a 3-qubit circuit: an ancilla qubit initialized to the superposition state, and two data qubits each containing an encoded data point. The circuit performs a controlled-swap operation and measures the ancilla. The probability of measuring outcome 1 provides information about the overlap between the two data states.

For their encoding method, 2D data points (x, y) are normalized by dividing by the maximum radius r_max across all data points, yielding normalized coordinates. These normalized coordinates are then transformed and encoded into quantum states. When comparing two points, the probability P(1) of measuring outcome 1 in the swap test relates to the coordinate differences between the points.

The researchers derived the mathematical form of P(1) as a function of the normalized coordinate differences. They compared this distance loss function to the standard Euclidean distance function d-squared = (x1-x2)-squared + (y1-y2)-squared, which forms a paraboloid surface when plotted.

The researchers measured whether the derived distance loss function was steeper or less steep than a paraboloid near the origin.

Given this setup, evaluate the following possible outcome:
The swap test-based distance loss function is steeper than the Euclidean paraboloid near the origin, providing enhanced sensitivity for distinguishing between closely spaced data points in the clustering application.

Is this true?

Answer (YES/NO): NO